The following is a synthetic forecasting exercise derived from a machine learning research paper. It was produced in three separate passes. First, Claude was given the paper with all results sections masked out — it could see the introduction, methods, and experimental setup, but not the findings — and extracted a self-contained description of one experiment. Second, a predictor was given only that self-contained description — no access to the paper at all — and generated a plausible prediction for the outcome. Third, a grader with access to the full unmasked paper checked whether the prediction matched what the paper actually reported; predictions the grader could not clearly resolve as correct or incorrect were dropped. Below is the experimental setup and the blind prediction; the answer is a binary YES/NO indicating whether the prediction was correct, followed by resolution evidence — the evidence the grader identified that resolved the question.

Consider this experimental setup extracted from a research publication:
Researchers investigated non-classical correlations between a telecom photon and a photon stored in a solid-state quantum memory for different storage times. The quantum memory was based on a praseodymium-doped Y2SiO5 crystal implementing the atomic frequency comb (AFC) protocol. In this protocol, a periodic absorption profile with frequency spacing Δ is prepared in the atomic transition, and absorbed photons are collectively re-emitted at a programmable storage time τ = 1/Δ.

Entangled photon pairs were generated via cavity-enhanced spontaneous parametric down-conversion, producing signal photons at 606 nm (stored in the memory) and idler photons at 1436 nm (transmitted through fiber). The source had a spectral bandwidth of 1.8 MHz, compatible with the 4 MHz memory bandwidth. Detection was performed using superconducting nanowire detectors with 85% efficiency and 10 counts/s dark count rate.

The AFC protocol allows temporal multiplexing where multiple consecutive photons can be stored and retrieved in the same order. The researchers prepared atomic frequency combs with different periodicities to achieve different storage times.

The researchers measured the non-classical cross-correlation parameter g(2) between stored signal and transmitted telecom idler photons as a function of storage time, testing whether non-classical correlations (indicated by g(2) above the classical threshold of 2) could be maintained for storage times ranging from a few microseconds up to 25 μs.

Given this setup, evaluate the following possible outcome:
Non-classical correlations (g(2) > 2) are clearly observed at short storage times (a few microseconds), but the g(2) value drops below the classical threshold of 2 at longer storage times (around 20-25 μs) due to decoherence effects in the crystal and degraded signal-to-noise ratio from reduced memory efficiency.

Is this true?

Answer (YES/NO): NO